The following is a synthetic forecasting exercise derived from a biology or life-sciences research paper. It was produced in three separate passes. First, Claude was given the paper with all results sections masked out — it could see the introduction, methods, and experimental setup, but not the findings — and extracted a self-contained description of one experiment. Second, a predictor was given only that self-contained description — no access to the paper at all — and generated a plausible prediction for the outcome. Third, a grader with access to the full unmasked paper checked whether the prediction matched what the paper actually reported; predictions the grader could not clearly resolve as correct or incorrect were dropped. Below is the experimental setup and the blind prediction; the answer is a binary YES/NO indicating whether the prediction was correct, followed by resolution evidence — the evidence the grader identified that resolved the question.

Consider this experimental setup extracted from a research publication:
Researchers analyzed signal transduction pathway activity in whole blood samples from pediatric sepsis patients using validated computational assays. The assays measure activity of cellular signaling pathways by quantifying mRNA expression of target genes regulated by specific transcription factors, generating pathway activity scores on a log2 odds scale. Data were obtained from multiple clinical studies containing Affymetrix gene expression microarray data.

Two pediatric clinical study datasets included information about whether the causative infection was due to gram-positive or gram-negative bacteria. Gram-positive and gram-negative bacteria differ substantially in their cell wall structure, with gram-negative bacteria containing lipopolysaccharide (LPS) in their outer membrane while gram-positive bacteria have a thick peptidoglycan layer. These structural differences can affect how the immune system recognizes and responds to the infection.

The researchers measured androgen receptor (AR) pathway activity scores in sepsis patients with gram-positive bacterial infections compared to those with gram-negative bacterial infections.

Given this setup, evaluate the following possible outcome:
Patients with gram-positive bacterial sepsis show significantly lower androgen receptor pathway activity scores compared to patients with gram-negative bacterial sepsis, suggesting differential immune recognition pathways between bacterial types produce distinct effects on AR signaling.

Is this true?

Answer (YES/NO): NO